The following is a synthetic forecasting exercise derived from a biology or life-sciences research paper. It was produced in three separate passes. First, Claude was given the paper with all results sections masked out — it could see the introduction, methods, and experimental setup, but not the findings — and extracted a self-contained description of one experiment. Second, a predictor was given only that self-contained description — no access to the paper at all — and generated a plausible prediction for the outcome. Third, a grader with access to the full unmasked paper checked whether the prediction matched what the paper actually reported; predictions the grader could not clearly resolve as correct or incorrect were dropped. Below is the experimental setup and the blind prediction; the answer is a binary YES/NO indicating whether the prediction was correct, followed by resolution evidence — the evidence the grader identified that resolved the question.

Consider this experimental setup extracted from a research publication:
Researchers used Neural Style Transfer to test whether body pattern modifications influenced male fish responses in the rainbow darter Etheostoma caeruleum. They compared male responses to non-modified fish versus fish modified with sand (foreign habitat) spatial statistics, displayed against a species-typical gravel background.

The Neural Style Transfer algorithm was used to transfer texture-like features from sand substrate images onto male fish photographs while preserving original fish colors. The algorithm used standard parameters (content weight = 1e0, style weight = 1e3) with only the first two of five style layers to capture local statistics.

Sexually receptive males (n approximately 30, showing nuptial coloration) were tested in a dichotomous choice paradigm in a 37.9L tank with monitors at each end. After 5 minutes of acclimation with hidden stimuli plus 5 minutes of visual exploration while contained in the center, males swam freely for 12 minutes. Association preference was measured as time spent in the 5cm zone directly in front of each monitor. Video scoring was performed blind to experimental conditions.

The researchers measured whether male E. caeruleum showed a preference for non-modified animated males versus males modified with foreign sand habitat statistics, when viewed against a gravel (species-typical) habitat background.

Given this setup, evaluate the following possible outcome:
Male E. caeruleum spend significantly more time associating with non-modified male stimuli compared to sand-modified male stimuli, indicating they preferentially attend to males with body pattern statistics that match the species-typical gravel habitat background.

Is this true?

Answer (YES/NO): NO